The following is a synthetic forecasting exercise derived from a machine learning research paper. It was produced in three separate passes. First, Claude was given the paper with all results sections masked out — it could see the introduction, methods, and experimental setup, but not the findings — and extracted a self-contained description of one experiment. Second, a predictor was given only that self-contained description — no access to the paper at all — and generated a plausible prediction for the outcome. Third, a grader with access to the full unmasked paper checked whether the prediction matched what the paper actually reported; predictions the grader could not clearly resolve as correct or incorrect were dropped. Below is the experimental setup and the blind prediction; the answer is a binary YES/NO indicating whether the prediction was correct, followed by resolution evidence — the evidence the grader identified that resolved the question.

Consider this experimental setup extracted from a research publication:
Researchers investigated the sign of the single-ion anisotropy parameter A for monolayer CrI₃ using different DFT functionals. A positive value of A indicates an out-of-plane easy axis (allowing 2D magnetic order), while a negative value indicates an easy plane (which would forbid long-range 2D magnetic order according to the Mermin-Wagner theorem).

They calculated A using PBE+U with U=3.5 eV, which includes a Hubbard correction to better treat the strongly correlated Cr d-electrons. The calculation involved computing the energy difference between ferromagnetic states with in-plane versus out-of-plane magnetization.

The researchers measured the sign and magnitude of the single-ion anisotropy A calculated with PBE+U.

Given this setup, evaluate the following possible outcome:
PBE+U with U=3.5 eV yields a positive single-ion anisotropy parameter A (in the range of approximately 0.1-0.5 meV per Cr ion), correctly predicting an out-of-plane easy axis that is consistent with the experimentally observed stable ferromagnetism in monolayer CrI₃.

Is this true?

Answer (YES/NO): NO